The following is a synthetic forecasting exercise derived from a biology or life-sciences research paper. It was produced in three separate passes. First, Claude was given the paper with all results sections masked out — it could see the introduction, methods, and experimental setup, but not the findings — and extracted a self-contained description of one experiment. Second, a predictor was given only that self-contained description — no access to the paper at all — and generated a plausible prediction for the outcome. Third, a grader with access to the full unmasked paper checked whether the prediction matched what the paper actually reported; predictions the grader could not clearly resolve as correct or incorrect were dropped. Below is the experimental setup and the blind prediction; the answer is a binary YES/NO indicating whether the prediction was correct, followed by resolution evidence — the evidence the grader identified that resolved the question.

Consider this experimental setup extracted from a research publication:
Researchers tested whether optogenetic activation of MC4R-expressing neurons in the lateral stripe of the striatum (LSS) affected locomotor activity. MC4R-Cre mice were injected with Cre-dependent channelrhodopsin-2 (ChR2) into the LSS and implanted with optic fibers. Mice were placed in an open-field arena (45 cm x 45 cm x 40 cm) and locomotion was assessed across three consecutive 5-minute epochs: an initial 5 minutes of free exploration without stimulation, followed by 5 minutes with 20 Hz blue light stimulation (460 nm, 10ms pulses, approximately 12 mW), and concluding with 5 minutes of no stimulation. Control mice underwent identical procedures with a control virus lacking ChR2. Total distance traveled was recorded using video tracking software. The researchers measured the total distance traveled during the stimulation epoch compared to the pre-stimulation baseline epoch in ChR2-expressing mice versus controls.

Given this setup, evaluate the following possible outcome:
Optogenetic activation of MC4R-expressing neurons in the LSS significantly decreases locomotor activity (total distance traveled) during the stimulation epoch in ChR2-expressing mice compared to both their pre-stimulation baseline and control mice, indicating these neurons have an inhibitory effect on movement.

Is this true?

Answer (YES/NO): NO